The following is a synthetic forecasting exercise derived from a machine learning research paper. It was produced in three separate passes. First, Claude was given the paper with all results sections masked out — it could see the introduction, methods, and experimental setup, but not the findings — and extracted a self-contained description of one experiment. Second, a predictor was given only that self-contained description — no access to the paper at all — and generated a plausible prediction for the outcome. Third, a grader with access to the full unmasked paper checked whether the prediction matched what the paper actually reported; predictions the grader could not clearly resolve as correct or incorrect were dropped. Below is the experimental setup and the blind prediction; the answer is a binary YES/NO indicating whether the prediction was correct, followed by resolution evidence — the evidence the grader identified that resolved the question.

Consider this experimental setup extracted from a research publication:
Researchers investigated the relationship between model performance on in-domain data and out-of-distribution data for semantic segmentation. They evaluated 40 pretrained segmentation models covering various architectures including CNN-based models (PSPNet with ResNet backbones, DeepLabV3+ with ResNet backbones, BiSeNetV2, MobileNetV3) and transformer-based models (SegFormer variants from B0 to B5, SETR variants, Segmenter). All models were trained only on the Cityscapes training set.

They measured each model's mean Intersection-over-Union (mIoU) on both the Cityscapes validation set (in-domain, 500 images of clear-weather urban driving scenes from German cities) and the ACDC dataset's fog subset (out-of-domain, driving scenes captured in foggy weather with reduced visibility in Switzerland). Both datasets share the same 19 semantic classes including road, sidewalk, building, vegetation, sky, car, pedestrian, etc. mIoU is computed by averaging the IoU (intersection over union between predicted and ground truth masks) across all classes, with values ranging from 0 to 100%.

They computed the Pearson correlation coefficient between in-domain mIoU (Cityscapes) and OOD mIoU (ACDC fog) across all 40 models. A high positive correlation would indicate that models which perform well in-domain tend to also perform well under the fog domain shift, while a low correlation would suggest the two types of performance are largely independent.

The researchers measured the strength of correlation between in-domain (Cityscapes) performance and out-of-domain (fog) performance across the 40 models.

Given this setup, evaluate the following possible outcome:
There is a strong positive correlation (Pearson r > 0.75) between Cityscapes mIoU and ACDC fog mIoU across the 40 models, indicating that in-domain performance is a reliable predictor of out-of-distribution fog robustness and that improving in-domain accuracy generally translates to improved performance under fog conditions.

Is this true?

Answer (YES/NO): YES